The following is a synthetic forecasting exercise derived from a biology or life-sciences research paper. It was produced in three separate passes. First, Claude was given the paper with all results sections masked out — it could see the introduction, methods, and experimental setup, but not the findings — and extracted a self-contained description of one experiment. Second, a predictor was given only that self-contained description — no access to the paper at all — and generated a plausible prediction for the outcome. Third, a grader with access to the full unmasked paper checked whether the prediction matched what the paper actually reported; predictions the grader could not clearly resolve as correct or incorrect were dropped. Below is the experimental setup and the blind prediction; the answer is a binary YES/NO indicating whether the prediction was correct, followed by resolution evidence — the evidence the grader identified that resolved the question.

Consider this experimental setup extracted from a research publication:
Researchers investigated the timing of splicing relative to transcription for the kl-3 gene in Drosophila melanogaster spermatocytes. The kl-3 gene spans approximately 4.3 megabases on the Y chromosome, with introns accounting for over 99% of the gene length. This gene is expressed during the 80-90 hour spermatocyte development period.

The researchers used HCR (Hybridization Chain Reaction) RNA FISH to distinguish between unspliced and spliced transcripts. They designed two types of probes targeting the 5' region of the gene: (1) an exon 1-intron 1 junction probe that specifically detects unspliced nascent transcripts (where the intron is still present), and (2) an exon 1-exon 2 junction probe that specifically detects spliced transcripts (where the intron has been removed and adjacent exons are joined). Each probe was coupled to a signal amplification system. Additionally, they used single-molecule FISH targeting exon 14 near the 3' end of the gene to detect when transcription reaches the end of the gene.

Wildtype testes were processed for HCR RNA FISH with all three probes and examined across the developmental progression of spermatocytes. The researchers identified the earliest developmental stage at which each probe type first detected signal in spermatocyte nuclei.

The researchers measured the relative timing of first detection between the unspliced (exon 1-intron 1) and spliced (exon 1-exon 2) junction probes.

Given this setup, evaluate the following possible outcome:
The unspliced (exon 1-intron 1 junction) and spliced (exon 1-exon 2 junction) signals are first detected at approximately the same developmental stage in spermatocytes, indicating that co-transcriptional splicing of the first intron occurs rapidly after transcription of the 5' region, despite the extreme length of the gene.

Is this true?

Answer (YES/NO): YES